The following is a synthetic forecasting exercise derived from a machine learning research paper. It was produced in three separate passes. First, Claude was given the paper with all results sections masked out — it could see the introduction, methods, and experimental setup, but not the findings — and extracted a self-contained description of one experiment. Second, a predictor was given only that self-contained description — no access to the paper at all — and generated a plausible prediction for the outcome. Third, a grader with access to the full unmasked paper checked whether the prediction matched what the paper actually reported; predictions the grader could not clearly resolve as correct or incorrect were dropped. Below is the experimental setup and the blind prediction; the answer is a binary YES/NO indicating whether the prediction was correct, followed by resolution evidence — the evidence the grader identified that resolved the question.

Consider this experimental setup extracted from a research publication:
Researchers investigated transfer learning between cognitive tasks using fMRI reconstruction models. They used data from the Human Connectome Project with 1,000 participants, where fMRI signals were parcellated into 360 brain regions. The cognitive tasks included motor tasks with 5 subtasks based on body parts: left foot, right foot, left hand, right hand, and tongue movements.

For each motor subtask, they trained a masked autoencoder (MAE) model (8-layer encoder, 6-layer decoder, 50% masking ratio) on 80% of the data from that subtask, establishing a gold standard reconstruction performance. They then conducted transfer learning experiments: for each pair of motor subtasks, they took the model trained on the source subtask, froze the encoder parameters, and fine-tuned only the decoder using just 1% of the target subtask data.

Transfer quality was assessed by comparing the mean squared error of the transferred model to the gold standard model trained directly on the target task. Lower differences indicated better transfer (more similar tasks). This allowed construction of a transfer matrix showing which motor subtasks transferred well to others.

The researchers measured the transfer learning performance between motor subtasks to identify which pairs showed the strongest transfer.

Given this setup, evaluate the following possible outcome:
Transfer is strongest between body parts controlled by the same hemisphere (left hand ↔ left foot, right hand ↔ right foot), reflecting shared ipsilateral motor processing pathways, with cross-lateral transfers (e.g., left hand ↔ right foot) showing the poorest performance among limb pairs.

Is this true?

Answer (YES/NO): NO